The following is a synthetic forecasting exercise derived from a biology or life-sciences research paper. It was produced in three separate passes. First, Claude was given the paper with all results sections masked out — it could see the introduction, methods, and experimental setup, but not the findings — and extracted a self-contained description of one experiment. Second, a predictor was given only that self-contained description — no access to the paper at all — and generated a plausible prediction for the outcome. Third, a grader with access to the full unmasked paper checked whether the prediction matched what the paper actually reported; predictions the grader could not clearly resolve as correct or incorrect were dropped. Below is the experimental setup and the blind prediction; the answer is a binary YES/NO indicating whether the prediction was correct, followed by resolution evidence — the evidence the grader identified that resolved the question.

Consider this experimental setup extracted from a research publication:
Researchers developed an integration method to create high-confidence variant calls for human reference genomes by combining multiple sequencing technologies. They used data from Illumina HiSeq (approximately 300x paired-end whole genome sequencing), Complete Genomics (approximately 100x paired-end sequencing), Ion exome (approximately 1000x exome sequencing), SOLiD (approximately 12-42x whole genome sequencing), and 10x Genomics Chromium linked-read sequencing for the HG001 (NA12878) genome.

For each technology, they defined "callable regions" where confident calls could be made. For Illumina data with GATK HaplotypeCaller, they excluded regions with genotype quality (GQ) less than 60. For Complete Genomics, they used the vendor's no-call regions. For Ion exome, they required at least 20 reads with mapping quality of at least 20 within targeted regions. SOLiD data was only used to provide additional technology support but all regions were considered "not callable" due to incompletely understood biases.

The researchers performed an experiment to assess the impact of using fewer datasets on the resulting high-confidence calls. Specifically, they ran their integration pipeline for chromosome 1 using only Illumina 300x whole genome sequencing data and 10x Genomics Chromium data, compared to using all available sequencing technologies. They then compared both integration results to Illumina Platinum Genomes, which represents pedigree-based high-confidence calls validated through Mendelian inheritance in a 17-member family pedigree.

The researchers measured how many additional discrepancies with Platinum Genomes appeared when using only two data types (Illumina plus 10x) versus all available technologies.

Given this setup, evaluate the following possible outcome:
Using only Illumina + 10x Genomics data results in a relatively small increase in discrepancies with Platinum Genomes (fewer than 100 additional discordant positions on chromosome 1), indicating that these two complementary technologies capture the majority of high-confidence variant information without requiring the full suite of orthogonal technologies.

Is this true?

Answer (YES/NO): NO